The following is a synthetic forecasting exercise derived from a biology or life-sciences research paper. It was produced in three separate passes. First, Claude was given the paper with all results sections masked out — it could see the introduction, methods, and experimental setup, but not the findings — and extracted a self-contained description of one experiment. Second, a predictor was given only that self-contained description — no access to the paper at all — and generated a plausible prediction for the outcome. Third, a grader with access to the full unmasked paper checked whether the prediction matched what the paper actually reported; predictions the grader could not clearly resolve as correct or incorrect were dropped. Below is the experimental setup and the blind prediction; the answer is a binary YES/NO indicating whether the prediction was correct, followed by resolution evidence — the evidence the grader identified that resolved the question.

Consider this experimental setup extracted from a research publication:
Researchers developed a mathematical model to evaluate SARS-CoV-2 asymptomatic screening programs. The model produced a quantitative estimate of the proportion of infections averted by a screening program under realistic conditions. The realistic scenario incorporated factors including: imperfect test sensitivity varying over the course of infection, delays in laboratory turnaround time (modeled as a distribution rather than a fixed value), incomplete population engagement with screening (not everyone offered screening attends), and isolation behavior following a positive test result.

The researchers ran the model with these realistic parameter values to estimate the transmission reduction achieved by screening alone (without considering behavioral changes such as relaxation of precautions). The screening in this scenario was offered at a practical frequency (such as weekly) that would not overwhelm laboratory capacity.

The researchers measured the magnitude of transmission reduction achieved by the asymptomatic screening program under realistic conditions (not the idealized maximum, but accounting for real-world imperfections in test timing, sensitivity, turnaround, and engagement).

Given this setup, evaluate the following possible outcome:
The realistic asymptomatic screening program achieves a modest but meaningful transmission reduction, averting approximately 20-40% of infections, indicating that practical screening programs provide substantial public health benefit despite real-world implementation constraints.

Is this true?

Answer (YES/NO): NO